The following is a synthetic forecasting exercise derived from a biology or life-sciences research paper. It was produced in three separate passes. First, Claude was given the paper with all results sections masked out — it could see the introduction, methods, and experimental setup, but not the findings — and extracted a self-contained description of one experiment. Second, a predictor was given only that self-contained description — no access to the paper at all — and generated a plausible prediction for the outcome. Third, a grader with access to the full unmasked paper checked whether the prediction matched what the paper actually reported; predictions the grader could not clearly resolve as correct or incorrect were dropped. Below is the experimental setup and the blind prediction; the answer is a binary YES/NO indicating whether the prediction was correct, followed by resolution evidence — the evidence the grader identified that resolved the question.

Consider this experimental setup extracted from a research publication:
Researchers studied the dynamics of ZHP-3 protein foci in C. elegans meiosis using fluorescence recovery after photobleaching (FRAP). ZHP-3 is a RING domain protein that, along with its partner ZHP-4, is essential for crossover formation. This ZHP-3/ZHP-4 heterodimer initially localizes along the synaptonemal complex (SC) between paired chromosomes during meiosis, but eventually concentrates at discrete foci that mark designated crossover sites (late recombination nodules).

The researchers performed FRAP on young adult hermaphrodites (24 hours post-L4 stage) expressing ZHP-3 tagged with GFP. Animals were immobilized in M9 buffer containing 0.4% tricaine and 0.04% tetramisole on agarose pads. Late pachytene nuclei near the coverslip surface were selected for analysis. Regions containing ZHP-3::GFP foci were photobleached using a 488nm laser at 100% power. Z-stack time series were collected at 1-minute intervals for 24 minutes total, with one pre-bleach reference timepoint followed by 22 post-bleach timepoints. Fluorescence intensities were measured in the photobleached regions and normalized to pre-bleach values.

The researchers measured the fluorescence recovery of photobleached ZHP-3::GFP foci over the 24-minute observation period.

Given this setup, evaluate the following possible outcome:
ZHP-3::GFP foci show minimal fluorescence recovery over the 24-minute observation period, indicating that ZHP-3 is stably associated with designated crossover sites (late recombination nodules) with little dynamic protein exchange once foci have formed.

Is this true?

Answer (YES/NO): NO